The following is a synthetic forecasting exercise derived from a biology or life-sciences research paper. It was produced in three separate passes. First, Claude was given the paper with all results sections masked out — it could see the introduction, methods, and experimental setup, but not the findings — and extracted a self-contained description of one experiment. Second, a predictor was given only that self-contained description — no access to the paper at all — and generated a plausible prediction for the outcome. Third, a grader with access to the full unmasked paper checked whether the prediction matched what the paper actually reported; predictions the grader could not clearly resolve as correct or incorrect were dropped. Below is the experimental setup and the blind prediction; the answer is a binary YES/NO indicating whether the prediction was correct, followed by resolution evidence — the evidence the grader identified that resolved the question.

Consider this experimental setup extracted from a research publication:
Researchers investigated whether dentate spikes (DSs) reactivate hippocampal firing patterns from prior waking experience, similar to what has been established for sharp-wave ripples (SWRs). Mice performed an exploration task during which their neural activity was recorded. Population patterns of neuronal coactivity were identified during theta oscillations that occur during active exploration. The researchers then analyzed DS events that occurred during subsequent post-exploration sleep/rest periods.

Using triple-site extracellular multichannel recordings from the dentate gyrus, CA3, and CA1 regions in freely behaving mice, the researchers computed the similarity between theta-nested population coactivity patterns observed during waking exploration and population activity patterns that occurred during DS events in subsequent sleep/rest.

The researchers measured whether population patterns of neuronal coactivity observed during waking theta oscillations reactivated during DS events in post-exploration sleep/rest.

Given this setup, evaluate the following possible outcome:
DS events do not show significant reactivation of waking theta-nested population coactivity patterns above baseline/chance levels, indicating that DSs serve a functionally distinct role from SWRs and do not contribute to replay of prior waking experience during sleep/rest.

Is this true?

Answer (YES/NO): NO